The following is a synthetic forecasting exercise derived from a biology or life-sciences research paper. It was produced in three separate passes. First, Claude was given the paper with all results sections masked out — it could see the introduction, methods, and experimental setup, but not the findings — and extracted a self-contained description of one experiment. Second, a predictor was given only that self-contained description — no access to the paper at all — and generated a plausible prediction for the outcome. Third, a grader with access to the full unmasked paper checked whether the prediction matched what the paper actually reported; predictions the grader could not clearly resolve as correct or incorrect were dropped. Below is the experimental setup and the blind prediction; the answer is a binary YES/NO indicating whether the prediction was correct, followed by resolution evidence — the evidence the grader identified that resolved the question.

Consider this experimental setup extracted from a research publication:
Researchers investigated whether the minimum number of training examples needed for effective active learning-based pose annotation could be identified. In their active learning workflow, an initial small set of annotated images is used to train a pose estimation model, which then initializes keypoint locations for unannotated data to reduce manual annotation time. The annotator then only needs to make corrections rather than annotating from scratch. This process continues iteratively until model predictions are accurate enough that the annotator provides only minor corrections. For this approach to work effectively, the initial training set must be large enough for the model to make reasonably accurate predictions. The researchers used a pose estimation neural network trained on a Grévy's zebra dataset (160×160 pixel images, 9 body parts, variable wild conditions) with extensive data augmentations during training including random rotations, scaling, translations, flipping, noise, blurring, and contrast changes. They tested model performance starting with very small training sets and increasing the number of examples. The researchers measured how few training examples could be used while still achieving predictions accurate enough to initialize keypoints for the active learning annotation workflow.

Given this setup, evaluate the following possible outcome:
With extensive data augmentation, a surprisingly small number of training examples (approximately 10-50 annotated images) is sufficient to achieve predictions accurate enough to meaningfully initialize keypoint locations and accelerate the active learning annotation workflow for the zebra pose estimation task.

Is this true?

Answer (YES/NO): NO